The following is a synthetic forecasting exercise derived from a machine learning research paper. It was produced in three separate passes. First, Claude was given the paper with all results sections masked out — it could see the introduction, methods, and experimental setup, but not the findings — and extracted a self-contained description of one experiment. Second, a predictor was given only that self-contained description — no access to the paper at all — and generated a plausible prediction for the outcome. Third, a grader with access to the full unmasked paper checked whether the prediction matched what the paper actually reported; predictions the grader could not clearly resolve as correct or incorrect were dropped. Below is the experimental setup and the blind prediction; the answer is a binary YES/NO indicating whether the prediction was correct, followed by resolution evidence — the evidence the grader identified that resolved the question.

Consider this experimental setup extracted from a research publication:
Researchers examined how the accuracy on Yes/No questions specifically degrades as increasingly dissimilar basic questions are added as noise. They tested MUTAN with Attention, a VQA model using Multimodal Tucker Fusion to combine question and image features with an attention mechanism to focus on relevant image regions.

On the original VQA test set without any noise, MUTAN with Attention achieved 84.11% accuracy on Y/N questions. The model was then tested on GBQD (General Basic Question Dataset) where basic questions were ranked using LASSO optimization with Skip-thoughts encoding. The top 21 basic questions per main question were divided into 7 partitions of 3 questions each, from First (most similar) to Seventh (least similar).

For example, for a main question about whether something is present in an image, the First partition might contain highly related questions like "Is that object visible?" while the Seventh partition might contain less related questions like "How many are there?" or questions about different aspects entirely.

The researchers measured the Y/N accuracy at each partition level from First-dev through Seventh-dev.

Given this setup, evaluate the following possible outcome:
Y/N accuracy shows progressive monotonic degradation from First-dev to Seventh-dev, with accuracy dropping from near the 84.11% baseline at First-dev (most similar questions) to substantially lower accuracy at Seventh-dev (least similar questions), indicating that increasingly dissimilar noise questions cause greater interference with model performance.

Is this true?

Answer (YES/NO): NO